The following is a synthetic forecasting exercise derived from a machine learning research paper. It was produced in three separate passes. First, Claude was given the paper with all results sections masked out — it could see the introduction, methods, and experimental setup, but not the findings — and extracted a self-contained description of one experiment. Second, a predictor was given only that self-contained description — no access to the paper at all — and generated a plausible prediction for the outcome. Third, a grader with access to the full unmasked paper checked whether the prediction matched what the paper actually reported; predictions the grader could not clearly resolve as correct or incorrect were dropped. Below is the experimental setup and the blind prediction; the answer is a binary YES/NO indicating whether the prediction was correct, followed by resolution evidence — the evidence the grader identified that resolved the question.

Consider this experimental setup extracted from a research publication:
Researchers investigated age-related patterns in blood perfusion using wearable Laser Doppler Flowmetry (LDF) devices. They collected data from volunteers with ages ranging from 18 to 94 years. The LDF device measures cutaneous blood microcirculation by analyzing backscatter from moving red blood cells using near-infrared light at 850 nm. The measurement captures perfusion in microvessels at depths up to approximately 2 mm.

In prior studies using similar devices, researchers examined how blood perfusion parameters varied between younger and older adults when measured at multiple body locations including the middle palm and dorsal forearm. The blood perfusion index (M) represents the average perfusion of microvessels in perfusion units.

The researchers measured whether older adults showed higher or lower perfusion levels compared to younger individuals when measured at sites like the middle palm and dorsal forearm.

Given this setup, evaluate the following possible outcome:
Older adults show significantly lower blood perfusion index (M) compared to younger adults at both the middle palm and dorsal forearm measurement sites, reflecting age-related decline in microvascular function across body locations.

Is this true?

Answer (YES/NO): NO